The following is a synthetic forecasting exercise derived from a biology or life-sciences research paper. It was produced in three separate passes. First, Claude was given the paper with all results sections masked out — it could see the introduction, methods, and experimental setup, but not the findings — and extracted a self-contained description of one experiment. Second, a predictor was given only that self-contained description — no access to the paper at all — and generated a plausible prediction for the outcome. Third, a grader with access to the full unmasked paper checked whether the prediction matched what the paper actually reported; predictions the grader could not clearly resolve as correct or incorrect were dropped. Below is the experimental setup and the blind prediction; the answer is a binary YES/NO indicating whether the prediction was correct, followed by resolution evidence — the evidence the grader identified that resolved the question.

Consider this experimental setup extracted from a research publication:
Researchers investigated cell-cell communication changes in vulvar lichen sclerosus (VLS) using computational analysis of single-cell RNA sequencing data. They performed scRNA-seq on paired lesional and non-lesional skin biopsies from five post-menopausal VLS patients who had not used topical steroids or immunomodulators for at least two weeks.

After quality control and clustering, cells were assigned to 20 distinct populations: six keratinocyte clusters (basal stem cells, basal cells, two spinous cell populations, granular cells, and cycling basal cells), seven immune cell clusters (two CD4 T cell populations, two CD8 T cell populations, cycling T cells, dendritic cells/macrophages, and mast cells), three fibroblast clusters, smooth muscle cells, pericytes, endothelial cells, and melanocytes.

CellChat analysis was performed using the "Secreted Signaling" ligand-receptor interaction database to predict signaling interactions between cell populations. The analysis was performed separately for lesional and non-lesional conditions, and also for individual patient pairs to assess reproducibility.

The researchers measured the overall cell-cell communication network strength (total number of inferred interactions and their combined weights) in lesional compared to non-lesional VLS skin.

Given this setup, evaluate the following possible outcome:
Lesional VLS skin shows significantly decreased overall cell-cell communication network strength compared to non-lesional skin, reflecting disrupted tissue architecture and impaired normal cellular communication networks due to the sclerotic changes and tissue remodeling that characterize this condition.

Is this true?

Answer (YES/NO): YES